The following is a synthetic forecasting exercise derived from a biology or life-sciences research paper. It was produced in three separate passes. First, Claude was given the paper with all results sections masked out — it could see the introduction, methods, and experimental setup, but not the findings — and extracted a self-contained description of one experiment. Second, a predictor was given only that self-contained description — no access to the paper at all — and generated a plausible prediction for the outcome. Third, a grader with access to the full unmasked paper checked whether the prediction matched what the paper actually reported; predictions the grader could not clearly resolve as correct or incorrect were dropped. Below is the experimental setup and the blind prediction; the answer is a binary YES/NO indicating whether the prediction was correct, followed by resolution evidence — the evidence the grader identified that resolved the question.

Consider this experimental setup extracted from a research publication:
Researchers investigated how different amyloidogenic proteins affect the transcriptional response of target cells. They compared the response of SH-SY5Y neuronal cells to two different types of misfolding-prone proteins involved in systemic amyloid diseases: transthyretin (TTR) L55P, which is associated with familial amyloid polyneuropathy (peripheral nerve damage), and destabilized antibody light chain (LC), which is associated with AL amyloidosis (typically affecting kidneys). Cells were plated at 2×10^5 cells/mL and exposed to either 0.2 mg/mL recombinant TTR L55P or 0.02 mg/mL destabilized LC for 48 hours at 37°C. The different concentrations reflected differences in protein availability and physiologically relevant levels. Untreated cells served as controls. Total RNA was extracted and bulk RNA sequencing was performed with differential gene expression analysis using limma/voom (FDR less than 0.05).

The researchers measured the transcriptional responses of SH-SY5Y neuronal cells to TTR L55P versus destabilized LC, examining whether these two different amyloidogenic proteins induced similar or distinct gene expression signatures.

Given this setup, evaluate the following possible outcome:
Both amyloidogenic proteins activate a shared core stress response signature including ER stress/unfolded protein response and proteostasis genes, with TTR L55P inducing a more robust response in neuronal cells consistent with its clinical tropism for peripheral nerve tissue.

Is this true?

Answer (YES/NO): NO